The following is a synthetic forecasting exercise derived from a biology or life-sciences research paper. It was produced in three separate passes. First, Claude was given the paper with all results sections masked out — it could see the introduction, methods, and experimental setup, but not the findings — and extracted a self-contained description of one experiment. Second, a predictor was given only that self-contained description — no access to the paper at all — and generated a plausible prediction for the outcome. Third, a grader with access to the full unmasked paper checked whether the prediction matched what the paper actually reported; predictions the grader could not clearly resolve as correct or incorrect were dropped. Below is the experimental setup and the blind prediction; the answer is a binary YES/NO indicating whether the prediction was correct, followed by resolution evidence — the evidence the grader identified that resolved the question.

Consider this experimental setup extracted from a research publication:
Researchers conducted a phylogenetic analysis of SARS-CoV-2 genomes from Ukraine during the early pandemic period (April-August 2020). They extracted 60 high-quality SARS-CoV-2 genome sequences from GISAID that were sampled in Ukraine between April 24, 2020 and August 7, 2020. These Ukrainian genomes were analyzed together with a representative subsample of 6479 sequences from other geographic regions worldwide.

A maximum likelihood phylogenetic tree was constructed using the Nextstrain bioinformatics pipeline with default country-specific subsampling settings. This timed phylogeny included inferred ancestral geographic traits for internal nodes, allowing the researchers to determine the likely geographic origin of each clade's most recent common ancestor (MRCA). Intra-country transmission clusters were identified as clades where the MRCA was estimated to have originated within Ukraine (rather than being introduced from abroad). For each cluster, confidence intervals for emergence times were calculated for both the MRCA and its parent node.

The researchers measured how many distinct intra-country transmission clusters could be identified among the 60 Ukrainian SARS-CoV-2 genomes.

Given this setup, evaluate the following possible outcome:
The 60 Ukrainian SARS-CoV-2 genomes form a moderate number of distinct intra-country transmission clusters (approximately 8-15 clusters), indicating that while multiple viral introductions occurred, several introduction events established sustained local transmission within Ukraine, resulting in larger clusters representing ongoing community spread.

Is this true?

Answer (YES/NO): NO